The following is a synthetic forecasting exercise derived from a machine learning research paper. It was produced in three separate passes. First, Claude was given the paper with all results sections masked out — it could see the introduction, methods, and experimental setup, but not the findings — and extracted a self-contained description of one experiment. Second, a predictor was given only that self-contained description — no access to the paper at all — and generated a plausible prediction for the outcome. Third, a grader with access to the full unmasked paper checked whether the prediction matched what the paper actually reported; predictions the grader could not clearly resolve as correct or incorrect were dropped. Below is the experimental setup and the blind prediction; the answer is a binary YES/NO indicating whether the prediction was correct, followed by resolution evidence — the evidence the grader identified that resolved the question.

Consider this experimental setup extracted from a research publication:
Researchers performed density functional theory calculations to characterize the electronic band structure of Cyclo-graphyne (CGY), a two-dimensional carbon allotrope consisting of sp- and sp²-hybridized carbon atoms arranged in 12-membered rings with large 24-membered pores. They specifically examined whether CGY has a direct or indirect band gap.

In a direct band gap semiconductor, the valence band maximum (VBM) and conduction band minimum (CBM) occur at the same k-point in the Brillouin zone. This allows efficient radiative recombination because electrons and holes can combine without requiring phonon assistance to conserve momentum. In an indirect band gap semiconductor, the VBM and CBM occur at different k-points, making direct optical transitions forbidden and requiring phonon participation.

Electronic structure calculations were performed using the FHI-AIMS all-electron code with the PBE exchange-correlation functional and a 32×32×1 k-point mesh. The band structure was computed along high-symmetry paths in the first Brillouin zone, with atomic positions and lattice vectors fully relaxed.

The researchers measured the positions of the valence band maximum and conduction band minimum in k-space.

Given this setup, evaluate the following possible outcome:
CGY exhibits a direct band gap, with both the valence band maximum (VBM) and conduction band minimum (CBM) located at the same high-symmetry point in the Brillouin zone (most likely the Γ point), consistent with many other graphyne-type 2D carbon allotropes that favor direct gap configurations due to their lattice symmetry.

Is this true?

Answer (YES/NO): NO